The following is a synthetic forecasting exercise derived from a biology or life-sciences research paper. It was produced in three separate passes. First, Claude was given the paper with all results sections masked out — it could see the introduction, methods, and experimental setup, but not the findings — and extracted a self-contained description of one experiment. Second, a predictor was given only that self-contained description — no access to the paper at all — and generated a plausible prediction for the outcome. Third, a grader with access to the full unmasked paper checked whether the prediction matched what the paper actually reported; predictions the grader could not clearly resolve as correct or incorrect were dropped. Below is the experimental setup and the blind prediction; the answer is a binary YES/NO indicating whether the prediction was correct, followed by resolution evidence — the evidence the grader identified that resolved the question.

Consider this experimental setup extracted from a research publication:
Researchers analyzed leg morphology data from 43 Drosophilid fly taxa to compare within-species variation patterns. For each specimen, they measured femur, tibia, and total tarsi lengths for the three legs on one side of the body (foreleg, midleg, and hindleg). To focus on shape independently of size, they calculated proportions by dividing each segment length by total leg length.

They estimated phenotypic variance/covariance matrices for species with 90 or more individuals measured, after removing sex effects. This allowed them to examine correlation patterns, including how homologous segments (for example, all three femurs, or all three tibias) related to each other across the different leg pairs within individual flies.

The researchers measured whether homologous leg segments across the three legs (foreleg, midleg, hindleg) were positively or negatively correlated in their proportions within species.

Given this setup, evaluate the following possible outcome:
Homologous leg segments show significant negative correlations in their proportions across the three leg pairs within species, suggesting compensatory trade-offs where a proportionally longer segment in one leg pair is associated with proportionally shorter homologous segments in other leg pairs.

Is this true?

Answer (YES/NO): NO